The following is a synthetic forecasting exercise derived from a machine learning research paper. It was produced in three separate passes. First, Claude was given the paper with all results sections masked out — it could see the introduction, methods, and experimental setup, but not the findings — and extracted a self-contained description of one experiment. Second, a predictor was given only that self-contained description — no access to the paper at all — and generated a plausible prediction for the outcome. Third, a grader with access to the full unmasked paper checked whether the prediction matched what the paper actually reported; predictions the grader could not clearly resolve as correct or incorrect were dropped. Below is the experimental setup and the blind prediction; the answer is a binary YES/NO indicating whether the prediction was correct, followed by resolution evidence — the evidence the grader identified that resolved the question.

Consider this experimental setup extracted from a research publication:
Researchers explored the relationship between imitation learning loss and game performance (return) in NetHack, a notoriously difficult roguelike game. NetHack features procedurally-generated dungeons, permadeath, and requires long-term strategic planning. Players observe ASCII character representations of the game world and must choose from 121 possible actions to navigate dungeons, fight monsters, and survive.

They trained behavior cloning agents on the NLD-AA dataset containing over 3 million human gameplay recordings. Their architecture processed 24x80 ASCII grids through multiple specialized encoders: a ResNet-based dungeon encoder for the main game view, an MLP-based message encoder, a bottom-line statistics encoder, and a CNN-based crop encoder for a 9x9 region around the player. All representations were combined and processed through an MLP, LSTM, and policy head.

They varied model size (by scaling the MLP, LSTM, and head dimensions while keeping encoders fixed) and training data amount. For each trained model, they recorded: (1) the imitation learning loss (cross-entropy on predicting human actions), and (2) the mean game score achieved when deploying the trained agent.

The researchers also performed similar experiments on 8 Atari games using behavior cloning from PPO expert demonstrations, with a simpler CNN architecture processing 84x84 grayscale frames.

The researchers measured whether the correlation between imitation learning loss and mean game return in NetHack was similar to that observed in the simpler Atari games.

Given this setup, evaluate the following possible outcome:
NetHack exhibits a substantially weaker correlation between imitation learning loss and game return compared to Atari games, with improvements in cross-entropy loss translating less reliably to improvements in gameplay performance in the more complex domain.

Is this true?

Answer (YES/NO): NO